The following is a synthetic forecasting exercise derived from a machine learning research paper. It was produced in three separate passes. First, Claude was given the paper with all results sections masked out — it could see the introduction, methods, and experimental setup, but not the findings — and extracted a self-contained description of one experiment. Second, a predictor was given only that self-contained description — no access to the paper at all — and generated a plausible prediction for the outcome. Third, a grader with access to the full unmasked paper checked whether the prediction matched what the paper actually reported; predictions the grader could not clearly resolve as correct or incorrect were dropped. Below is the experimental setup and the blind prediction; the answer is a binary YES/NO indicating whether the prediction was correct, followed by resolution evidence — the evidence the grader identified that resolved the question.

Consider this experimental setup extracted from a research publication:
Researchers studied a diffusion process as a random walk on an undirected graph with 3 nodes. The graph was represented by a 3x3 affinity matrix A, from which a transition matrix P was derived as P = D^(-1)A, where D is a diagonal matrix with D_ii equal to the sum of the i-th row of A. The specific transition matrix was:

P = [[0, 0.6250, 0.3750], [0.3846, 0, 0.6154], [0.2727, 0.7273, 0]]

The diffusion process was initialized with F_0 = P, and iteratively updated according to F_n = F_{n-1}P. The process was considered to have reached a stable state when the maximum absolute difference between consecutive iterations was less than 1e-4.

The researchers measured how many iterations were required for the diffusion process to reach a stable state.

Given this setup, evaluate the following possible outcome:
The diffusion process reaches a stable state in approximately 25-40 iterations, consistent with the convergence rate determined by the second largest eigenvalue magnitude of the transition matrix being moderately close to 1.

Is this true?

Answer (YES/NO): NO